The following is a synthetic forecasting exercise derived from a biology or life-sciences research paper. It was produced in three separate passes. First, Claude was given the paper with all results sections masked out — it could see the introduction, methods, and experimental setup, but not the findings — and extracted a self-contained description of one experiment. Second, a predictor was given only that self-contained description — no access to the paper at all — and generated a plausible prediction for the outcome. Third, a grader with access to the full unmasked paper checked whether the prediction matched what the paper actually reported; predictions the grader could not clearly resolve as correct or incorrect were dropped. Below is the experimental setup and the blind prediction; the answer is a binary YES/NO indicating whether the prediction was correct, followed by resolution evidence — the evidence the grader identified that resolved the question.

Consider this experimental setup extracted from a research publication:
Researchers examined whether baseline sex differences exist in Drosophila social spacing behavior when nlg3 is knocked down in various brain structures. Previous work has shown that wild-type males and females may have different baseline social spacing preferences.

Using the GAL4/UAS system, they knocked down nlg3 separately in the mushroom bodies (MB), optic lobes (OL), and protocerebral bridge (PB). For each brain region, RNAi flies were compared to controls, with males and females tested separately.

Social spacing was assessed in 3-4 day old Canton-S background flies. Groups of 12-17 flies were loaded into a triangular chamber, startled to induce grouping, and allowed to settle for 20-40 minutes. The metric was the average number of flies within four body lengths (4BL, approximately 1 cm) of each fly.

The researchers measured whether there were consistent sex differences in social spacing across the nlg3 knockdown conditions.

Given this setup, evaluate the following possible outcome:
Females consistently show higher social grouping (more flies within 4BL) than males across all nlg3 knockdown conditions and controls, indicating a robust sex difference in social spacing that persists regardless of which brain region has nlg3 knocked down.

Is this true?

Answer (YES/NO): YES